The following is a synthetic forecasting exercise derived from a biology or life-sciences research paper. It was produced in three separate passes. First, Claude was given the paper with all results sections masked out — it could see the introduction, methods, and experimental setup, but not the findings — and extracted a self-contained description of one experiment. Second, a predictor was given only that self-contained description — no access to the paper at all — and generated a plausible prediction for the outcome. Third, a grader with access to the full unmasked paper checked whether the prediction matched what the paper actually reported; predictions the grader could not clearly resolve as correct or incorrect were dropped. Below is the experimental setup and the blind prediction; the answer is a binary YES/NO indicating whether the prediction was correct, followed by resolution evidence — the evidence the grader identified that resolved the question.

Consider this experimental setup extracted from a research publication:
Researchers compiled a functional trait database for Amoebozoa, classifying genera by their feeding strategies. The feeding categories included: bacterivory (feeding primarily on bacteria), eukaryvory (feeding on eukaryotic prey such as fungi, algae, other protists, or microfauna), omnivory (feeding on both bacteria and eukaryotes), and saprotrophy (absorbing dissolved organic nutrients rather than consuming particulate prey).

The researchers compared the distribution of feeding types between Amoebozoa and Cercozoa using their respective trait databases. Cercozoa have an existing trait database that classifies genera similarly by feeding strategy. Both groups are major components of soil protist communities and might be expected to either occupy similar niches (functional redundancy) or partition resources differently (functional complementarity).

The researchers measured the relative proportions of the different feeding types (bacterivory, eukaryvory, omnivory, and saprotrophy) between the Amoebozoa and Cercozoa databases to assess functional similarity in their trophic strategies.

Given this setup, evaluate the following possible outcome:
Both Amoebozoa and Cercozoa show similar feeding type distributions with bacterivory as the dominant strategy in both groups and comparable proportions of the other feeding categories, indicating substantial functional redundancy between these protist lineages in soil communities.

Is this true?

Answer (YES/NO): NO